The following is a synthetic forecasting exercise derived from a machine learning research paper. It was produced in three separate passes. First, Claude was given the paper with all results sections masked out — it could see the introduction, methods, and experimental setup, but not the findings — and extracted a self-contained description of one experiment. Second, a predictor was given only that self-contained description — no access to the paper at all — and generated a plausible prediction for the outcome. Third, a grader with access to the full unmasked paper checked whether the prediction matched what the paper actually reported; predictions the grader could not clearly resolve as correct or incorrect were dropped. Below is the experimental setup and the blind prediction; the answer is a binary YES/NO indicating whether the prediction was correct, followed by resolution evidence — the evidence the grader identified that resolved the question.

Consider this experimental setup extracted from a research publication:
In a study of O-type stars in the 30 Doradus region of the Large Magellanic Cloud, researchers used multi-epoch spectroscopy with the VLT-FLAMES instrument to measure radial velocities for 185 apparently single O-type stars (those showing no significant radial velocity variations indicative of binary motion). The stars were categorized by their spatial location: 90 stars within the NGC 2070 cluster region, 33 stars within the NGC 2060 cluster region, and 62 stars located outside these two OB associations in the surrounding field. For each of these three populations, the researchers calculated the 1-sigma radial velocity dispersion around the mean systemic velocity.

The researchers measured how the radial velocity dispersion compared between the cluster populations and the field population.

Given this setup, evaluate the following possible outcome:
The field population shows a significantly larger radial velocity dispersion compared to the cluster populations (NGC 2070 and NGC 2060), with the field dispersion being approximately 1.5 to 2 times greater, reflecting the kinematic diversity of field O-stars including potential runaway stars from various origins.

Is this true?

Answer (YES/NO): YES